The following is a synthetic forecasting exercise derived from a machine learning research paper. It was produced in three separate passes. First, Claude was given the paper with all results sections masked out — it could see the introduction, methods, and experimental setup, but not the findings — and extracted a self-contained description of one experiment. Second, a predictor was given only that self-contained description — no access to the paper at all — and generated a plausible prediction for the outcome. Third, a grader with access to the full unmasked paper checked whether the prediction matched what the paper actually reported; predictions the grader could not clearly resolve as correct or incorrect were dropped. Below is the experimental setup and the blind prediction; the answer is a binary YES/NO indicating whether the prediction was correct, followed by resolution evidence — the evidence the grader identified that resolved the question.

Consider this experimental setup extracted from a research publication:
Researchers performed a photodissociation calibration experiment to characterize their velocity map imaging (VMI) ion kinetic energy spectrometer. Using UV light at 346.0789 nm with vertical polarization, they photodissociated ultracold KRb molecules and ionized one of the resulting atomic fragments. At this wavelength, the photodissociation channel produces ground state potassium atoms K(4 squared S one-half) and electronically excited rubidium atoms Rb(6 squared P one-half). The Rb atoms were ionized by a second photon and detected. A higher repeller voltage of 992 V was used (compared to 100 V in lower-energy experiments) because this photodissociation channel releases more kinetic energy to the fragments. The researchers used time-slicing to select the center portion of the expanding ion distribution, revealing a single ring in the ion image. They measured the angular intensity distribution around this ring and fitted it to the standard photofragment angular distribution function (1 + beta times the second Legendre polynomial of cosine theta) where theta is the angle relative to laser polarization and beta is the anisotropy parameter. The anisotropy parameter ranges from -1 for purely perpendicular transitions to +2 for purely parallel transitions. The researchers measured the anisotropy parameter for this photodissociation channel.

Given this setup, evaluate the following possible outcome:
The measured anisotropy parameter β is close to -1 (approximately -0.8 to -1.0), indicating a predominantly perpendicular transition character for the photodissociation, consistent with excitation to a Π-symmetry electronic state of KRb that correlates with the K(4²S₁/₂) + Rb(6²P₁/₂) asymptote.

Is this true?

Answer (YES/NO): NO